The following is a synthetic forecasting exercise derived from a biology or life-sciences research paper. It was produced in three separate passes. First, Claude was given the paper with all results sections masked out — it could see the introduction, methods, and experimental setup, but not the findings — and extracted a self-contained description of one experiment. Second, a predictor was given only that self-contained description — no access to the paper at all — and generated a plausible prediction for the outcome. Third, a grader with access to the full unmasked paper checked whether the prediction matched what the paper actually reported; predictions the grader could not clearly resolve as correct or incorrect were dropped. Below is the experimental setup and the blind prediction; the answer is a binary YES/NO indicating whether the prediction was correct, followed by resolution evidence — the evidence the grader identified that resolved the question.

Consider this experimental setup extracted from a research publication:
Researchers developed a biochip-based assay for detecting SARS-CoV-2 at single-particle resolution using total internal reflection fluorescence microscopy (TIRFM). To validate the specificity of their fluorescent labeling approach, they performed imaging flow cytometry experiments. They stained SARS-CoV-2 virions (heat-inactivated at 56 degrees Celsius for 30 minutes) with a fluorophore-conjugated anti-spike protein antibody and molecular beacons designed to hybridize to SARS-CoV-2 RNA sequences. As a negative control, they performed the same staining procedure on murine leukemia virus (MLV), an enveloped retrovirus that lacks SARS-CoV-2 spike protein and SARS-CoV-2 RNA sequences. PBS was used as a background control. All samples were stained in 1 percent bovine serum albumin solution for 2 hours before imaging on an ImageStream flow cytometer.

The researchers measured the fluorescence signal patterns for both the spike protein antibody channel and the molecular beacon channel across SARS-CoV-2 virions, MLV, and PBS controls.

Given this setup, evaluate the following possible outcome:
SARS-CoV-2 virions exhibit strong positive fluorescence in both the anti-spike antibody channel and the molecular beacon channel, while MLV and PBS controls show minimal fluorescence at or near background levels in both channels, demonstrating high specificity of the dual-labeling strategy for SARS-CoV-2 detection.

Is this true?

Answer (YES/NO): YES